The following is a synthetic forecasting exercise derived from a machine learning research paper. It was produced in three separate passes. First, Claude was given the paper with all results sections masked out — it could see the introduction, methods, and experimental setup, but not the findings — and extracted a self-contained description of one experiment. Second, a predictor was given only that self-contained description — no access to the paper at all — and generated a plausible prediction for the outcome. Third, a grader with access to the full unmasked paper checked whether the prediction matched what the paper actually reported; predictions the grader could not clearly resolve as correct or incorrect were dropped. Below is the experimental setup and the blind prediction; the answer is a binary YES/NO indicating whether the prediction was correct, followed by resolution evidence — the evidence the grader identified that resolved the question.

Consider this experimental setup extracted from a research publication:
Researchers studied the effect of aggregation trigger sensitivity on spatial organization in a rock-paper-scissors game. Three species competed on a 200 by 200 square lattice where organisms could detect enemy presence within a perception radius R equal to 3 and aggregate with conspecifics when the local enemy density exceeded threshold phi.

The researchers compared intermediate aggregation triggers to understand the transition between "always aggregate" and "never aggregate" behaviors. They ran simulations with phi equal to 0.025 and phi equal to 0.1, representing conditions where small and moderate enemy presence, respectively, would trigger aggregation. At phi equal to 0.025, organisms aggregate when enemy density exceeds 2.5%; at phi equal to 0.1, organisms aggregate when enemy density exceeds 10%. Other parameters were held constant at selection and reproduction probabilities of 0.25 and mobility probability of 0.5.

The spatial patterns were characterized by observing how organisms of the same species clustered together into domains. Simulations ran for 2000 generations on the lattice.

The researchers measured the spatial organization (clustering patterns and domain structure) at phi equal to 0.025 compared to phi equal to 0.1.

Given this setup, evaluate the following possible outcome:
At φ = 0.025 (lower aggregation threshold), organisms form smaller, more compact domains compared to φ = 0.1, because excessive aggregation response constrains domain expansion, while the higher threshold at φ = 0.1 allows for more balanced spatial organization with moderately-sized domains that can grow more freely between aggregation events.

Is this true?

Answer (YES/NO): YES